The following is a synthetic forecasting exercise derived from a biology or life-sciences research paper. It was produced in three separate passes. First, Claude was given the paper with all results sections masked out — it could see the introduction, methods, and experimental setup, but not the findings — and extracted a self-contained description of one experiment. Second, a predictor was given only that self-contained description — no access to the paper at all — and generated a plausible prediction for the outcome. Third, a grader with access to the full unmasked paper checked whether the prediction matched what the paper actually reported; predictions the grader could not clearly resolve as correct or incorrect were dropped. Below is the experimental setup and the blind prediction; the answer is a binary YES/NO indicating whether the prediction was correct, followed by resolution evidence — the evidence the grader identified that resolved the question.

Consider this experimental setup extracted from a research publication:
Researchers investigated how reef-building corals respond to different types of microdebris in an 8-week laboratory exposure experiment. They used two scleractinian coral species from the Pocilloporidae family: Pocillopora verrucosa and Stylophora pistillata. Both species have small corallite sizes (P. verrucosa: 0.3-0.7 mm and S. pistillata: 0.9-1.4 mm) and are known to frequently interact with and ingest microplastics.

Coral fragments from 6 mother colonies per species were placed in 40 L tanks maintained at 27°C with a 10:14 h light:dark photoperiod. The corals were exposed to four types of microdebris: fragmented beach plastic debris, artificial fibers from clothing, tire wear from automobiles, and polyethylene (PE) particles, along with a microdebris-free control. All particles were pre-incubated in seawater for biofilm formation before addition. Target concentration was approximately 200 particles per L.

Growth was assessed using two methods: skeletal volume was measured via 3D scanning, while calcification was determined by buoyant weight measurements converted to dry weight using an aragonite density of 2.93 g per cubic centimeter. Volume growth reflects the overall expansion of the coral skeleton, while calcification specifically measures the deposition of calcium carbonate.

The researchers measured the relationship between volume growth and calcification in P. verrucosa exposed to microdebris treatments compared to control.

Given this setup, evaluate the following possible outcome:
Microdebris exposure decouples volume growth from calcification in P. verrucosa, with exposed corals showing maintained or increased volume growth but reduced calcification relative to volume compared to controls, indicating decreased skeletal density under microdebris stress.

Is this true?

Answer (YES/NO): YES